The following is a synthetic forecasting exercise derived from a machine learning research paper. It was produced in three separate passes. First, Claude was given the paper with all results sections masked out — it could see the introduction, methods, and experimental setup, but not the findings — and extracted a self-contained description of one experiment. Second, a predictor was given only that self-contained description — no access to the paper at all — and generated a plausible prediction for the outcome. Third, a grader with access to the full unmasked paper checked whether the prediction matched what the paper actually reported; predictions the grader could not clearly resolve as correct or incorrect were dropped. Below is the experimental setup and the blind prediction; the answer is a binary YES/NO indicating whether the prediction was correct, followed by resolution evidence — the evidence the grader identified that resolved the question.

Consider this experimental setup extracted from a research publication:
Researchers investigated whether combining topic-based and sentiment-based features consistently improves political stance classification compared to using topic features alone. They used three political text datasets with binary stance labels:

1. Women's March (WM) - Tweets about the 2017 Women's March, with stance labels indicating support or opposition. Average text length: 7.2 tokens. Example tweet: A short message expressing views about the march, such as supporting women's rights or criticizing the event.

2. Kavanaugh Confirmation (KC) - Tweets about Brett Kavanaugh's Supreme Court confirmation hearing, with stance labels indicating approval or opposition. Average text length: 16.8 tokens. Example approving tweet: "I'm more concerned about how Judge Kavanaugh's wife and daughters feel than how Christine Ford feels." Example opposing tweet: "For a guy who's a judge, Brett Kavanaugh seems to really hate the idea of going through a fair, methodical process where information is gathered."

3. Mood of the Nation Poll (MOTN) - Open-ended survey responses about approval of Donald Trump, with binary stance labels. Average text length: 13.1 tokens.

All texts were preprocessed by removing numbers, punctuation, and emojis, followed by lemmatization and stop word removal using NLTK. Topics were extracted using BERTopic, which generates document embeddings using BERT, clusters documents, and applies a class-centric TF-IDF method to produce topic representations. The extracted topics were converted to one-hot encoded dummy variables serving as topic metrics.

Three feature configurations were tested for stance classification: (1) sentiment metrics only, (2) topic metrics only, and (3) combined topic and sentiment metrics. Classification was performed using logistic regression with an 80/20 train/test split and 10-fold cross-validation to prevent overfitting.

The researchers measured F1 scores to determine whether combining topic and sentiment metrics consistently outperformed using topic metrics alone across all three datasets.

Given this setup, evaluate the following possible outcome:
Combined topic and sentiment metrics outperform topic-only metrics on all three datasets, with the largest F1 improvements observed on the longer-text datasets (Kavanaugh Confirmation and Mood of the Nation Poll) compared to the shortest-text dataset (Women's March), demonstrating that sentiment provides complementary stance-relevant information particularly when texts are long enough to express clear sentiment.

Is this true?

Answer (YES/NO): NO